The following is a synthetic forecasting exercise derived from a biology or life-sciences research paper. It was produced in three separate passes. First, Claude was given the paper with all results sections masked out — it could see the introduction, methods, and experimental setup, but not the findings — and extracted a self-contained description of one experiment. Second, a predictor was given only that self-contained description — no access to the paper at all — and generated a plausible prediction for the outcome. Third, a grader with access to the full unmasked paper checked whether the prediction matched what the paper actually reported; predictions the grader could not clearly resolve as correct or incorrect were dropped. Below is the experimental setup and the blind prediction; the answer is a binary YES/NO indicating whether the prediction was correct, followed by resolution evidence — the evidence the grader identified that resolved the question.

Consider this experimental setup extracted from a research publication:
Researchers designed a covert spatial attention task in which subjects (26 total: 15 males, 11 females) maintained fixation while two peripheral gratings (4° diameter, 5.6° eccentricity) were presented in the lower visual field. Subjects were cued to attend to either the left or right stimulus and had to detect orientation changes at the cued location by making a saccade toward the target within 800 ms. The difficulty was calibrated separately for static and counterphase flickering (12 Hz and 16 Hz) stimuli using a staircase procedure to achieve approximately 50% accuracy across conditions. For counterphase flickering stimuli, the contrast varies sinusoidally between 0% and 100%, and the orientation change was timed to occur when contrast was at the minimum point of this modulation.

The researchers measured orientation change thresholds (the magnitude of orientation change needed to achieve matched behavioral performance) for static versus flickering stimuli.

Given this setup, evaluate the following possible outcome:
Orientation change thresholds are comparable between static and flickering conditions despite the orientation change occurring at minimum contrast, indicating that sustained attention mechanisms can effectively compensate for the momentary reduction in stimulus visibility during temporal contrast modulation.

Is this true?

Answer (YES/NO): NO